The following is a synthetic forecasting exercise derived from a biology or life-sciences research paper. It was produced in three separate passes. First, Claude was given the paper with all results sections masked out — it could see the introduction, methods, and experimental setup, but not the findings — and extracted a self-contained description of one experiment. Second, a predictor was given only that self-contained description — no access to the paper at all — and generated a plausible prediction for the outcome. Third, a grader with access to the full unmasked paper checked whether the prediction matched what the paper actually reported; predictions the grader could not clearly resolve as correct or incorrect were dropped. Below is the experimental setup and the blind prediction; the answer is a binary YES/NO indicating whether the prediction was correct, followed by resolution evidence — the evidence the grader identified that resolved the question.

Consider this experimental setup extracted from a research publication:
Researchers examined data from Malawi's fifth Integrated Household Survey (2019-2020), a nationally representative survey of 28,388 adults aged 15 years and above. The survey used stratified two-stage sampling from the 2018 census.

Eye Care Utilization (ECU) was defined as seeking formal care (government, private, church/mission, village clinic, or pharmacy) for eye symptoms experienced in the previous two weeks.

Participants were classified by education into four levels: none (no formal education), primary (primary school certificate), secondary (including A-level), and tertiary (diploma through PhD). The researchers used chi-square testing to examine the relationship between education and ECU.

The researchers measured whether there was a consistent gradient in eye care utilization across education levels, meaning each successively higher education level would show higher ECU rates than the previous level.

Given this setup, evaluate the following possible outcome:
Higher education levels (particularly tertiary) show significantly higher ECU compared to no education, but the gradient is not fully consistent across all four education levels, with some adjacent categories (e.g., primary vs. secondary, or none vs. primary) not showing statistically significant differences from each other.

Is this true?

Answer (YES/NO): NO